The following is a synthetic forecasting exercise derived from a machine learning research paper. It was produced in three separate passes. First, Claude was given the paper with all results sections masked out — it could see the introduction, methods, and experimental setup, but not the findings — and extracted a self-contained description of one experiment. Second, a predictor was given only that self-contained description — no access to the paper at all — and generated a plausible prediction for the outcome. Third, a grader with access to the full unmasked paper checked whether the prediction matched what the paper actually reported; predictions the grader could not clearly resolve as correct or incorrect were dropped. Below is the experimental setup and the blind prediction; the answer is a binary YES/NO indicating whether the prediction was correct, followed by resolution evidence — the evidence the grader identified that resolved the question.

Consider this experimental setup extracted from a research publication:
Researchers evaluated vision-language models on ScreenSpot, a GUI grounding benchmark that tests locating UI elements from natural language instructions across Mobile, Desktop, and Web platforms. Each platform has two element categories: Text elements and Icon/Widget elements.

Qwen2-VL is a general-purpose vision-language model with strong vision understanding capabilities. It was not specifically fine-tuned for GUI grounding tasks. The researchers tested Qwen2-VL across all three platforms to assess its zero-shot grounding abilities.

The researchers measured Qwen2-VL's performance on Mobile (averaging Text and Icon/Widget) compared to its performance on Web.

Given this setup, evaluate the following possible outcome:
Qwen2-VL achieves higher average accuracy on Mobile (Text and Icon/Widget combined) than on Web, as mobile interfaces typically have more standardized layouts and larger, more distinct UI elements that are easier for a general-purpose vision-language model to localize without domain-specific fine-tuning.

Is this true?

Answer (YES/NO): YES